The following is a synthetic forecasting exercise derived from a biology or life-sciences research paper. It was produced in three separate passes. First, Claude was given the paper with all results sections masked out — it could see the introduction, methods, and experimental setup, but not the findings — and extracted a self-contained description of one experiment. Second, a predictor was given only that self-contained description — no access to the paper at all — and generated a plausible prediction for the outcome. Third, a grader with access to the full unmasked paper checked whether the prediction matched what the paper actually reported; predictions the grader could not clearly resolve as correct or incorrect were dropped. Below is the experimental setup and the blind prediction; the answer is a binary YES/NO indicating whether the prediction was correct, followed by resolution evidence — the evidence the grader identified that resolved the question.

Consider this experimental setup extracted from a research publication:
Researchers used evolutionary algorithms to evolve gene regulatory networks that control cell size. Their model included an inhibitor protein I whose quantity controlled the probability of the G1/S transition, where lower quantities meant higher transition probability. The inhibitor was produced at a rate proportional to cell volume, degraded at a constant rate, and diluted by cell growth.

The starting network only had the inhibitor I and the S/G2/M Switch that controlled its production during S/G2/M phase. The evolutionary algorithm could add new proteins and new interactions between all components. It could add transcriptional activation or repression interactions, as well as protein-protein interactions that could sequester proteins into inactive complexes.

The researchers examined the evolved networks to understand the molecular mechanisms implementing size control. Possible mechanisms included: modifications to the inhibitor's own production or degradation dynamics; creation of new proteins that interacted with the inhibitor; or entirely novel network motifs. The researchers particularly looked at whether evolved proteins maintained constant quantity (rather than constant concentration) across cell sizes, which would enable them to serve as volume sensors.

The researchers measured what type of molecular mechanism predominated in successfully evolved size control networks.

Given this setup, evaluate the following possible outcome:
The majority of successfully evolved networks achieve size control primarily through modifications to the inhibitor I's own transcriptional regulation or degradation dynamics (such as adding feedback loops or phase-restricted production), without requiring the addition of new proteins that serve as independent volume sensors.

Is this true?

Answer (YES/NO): NO